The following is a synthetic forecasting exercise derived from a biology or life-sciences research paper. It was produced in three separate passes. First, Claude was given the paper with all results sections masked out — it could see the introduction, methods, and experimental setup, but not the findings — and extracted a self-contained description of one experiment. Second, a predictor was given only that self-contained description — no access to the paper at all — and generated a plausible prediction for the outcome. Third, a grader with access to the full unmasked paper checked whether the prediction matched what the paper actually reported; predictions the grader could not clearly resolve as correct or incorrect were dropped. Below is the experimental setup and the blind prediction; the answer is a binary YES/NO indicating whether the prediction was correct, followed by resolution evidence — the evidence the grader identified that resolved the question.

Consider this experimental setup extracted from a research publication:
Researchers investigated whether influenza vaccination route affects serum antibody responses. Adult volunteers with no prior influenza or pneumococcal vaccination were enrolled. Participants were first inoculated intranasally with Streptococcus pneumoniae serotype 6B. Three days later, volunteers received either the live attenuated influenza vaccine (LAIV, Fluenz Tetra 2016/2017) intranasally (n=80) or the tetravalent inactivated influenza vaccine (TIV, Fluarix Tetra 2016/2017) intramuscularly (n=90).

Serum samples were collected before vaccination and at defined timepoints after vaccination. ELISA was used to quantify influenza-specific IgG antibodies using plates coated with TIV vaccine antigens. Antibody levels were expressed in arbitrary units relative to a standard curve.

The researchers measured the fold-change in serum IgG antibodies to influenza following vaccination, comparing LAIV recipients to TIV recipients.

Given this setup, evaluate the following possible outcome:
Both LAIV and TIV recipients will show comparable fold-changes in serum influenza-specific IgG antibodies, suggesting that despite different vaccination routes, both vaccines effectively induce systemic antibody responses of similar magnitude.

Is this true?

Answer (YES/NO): NO